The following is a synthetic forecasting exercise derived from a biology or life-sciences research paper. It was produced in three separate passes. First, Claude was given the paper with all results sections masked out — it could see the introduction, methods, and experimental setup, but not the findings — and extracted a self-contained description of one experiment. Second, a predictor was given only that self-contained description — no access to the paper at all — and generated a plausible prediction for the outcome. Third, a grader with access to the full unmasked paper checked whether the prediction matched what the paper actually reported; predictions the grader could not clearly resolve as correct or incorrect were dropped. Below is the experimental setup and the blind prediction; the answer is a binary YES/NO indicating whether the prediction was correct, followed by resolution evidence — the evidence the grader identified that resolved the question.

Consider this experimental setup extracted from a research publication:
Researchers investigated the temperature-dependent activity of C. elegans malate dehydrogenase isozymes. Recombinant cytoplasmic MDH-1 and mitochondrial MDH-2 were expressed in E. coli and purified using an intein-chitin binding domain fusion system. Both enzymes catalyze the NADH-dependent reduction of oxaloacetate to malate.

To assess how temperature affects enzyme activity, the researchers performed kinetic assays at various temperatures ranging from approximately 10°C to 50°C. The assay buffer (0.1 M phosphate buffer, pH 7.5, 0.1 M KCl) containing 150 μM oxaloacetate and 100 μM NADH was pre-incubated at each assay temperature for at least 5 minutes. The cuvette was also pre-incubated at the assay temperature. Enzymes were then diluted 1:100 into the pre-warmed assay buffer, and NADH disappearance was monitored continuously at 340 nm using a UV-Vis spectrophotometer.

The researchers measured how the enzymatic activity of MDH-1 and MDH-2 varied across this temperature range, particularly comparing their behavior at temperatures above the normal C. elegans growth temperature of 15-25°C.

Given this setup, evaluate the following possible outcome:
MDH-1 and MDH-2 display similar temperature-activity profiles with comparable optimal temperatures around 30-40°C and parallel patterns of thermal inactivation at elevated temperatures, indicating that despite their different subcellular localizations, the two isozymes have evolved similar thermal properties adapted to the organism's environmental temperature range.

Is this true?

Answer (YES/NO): NO